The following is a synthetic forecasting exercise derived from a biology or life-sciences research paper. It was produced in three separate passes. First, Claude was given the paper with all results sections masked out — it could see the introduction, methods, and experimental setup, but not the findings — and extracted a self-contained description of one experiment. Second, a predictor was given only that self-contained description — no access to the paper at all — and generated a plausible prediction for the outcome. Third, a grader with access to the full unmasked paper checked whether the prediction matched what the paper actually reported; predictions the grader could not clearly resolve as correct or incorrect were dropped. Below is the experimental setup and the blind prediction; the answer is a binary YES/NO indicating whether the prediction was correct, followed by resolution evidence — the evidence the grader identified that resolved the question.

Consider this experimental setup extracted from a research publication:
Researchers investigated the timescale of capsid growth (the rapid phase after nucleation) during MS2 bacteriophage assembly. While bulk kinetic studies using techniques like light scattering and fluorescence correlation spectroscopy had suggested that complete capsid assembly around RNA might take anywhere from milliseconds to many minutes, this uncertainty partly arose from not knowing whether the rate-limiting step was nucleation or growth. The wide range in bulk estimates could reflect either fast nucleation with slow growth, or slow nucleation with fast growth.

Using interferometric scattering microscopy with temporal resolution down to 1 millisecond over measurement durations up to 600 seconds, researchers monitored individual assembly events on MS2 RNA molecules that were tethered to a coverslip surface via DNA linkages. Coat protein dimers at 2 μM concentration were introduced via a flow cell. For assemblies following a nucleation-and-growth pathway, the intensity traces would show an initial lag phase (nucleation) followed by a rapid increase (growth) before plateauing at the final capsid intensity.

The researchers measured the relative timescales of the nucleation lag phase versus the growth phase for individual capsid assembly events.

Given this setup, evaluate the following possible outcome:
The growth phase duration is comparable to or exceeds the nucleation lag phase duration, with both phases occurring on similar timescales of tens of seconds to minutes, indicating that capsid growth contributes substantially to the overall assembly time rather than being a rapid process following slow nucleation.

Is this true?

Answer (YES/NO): NO